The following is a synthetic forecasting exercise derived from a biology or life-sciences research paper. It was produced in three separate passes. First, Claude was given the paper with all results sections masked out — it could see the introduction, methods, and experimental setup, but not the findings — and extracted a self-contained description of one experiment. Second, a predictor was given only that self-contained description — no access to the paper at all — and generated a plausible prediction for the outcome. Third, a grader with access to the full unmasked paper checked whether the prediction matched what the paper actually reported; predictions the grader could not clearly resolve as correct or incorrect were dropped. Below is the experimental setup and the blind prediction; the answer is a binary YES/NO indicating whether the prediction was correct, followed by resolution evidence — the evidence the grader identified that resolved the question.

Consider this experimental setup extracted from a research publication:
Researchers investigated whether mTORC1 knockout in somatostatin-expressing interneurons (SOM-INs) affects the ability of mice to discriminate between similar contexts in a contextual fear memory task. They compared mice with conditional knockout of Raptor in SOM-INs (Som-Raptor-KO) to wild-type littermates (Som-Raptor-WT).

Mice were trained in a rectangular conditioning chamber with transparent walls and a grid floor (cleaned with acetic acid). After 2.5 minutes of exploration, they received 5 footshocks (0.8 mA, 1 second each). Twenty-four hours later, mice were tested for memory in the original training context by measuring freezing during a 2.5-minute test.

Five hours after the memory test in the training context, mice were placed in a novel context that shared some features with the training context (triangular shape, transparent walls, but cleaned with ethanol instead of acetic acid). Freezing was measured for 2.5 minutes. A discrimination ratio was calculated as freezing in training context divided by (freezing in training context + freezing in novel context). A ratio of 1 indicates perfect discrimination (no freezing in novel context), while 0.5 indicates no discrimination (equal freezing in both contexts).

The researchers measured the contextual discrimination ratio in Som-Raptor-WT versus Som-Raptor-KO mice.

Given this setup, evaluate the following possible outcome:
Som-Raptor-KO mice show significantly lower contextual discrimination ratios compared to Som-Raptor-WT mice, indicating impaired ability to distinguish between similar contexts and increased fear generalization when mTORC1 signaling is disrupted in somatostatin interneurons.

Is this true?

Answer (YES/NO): NO